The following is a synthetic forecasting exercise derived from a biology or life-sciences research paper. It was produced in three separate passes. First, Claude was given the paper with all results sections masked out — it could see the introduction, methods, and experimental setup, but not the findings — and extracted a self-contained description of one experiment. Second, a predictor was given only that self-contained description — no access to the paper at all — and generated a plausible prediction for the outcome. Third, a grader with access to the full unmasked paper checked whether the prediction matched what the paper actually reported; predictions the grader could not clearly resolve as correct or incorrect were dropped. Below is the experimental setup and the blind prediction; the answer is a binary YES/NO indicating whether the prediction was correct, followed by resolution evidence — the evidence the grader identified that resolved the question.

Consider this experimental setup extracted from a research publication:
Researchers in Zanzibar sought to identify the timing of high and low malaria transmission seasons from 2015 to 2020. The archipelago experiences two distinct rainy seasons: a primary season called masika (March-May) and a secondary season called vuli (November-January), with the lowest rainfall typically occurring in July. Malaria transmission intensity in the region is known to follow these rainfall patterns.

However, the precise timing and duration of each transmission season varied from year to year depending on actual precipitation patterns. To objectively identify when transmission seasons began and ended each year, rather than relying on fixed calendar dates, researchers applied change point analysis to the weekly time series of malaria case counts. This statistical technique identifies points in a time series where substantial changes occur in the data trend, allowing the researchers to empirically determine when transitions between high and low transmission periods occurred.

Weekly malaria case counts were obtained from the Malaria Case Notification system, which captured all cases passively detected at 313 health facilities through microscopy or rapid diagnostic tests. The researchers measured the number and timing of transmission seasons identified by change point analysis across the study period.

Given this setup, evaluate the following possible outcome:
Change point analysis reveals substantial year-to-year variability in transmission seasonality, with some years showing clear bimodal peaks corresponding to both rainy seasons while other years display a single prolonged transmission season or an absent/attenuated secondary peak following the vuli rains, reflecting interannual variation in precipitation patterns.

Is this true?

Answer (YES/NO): NO